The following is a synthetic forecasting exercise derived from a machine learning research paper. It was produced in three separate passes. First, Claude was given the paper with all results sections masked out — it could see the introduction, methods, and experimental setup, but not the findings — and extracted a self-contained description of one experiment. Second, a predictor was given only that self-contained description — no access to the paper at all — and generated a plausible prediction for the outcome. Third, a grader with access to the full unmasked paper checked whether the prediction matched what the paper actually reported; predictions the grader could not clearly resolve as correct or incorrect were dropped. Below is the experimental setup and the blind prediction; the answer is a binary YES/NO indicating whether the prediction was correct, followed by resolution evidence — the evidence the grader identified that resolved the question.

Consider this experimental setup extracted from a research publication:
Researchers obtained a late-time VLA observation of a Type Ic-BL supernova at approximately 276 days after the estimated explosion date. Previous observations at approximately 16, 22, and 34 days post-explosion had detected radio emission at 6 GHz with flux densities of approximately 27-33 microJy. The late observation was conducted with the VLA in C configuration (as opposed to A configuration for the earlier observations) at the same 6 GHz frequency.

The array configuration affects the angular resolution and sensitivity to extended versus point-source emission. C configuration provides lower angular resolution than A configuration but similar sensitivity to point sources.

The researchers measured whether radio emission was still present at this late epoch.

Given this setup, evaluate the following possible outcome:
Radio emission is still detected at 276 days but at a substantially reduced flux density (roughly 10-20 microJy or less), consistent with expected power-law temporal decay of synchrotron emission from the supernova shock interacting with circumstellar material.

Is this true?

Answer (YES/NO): NO